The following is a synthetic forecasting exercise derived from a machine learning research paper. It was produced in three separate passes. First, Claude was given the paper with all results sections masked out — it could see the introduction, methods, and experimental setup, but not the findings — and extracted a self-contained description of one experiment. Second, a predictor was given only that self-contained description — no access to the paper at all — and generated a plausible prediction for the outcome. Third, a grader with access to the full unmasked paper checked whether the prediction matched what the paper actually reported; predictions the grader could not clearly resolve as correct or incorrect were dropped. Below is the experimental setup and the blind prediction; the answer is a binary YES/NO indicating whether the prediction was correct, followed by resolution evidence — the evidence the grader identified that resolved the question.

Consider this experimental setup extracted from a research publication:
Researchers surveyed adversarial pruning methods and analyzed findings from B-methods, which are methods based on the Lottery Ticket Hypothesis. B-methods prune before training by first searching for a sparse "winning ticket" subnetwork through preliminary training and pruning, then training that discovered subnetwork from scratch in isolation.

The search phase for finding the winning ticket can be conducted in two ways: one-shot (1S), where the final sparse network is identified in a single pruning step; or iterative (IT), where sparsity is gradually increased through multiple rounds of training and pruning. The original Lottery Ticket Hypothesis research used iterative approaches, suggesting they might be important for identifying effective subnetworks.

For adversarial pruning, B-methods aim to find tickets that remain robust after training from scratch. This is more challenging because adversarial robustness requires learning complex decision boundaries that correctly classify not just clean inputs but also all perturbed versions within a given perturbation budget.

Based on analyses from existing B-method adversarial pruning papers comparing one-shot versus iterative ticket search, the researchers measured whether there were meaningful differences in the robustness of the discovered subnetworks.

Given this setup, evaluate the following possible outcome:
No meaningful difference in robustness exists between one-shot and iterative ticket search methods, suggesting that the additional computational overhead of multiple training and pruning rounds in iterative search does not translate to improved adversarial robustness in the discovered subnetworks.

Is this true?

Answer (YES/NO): YES